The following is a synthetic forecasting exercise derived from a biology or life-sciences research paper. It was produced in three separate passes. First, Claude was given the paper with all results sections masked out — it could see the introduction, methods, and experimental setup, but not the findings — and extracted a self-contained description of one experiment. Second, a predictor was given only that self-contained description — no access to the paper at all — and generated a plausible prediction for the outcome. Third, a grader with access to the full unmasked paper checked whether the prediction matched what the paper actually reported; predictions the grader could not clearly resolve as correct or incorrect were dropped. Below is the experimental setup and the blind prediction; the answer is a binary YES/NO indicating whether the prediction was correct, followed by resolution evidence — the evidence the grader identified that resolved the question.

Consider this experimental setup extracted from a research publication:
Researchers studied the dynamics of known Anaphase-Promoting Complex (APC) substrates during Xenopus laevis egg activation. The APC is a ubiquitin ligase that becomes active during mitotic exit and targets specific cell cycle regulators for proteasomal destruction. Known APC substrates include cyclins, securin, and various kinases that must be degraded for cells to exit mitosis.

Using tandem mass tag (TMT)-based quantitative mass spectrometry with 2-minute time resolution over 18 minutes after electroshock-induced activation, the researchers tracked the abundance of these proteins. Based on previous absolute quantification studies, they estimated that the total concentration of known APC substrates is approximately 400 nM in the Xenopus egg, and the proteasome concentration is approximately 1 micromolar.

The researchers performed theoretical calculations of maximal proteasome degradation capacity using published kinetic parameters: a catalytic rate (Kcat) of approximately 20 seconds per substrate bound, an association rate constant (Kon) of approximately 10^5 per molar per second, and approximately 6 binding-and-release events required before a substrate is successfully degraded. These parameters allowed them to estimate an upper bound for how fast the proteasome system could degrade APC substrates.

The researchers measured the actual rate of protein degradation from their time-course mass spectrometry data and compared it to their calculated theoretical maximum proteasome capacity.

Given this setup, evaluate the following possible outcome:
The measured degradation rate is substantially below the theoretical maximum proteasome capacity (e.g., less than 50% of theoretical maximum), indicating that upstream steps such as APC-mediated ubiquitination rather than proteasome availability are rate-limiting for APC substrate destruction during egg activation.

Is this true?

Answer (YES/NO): NO